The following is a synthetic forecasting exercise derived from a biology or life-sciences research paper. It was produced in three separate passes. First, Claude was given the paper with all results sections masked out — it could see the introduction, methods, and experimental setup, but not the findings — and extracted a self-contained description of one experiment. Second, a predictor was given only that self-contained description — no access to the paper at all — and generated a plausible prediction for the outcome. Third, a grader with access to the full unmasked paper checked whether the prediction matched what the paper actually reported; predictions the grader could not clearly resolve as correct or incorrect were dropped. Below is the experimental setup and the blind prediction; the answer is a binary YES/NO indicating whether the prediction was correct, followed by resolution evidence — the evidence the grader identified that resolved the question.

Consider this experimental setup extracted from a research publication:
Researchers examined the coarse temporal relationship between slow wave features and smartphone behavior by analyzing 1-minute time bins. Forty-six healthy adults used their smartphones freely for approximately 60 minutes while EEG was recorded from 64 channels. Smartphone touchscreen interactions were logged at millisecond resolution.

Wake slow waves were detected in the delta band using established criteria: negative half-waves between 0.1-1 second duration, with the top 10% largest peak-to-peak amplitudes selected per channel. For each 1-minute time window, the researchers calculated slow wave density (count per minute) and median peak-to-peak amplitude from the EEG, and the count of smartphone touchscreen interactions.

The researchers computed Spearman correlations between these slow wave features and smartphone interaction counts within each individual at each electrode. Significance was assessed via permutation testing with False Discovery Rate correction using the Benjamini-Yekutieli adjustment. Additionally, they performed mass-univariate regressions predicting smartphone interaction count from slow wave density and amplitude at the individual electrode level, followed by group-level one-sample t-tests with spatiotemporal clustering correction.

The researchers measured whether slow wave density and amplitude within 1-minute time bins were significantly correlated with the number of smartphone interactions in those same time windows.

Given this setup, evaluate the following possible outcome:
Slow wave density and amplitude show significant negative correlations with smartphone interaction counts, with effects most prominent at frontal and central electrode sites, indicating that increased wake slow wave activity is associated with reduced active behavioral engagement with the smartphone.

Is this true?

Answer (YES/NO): NO